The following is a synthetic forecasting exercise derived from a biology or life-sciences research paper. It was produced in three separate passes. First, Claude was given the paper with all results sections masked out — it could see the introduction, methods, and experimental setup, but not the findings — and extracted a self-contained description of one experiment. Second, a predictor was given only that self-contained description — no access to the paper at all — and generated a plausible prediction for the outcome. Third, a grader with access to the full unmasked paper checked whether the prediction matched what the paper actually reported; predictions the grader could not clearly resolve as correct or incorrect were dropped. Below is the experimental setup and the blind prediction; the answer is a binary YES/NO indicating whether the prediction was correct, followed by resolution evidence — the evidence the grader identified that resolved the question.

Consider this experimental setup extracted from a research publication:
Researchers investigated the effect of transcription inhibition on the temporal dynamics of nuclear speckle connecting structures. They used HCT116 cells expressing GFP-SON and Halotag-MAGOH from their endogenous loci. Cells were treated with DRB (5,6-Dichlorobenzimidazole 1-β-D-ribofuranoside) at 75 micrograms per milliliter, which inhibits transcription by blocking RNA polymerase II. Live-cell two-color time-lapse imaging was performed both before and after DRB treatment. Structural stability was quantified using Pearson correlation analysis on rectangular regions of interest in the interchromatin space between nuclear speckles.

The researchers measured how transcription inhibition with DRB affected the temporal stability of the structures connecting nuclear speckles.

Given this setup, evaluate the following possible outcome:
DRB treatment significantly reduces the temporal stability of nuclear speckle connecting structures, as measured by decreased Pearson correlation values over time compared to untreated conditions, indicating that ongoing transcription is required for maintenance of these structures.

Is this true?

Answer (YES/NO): YES